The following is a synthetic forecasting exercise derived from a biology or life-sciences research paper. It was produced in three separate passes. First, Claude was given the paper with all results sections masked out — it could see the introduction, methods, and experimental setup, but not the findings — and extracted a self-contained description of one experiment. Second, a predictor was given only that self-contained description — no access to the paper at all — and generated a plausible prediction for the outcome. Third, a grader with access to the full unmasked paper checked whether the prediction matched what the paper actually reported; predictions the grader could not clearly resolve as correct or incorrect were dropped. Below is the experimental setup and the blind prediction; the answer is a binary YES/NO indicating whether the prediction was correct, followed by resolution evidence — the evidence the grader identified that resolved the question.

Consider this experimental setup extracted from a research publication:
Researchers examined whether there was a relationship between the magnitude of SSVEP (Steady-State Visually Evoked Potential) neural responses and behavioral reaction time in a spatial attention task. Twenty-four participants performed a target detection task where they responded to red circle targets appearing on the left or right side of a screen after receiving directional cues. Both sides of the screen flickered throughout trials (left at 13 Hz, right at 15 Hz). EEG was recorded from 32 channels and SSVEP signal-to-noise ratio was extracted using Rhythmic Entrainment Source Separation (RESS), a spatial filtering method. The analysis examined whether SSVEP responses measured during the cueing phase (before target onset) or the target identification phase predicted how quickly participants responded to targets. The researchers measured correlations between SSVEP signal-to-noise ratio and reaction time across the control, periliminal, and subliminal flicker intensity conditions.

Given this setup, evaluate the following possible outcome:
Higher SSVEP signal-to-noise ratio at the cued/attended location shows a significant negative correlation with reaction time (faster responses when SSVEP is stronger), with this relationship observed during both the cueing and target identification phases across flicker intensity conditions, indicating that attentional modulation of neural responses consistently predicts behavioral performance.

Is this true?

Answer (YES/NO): NO